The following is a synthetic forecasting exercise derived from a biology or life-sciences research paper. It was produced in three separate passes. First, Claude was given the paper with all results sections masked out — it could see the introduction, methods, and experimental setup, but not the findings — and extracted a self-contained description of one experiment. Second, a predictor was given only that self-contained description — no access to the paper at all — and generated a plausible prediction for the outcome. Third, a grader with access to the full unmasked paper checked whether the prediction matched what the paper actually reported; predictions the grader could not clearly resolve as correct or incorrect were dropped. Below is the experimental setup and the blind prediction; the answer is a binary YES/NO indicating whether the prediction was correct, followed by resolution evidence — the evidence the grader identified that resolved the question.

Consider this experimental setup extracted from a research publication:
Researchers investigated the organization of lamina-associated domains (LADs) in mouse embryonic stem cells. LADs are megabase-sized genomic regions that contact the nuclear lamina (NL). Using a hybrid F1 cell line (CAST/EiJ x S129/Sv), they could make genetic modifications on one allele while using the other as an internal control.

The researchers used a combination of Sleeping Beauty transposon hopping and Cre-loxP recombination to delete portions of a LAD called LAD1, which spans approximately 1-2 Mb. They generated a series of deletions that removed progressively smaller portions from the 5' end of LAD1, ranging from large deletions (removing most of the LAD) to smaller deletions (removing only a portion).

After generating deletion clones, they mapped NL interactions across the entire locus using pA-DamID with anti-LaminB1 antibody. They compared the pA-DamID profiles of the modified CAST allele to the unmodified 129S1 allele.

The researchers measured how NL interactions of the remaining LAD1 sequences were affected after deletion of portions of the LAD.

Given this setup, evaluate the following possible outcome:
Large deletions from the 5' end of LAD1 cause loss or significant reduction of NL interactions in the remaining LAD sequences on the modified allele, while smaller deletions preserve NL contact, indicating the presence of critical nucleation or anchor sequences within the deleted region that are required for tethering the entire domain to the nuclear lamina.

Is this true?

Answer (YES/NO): NO